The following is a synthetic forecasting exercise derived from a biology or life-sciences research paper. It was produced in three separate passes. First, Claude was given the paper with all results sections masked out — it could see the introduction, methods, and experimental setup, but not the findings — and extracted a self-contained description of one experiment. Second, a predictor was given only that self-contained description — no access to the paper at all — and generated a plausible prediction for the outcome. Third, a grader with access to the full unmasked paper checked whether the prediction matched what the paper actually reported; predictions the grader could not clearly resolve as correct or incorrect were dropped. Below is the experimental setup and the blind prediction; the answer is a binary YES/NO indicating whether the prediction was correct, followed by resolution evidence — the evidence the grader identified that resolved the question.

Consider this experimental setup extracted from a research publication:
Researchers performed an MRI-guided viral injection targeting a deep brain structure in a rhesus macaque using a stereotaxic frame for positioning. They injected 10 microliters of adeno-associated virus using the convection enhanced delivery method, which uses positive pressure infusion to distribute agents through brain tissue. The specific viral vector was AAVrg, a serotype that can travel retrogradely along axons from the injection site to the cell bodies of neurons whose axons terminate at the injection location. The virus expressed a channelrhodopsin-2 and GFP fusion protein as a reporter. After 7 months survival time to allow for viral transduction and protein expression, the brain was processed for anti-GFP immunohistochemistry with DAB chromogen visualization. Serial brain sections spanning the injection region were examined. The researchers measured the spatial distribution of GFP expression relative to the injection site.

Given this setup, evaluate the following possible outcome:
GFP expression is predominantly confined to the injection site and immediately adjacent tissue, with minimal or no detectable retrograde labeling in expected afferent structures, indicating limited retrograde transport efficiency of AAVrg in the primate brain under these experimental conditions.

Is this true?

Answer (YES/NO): NO